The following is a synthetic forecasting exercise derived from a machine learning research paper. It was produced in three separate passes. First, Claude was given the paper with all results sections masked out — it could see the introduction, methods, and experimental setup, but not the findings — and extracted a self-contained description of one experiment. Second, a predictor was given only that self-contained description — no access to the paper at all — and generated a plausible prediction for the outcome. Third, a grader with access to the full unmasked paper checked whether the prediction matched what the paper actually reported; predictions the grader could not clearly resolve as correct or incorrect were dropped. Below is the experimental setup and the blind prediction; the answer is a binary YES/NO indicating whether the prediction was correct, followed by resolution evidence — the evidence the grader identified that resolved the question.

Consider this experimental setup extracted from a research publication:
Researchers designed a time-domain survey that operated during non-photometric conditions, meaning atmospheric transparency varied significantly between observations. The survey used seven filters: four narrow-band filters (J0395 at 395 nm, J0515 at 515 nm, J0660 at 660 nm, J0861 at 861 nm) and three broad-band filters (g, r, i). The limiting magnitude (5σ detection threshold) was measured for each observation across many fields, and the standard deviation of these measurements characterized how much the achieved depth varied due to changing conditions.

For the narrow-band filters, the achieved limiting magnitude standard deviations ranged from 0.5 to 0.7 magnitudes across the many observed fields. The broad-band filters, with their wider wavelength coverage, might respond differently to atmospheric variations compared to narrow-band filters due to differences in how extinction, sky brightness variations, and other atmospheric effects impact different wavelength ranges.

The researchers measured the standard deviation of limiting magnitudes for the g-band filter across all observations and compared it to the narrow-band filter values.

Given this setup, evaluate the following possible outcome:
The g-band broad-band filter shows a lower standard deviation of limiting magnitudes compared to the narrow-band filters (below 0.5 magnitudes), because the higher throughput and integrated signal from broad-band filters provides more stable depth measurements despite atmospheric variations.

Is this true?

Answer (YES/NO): NO